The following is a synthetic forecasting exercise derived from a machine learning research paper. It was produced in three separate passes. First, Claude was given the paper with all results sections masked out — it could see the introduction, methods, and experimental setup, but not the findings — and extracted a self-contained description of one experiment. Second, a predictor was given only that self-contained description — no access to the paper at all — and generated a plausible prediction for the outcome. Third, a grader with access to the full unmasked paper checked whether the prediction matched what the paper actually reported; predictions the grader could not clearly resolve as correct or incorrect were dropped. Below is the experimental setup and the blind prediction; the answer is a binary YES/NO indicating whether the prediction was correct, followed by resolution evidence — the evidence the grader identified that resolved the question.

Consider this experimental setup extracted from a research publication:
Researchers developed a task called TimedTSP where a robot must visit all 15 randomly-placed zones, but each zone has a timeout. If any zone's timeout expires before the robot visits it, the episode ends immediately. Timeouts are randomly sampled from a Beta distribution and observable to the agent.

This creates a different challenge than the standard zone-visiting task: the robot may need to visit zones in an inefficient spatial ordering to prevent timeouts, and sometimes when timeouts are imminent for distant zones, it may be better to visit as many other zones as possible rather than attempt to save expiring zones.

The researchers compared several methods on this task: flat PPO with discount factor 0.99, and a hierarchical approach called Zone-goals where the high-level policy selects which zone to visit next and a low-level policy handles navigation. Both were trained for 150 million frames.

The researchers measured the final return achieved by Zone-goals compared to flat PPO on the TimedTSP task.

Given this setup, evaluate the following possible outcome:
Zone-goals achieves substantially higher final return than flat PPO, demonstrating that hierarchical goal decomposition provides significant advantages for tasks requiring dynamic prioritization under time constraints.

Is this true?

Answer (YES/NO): YES